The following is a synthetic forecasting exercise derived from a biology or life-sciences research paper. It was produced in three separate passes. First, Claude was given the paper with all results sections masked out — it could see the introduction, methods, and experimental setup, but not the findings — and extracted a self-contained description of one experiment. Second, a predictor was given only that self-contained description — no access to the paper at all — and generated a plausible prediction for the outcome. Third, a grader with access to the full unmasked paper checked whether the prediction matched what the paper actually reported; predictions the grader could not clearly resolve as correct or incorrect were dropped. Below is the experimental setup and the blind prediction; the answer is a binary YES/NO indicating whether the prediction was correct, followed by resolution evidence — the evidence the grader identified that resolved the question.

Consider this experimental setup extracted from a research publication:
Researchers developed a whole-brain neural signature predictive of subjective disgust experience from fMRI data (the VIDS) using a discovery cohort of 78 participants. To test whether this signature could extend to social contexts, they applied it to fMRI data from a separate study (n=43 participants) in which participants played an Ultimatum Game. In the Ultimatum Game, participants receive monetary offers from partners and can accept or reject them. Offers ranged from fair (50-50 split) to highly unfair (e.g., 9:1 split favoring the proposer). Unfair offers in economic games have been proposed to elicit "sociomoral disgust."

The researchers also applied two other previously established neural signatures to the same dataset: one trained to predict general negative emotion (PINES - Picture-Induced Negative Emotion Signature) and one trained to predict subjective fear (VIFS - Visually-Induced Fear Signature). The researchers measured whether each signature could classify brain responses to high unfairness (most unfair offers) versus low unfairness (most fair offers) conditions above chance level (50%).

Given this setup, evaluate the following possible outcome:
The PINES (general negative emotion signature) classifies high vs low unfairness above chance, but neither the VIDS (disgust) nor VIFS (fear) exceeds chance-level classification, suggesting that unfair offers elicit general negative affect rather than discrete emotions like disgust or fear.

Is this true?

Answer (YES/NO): NO